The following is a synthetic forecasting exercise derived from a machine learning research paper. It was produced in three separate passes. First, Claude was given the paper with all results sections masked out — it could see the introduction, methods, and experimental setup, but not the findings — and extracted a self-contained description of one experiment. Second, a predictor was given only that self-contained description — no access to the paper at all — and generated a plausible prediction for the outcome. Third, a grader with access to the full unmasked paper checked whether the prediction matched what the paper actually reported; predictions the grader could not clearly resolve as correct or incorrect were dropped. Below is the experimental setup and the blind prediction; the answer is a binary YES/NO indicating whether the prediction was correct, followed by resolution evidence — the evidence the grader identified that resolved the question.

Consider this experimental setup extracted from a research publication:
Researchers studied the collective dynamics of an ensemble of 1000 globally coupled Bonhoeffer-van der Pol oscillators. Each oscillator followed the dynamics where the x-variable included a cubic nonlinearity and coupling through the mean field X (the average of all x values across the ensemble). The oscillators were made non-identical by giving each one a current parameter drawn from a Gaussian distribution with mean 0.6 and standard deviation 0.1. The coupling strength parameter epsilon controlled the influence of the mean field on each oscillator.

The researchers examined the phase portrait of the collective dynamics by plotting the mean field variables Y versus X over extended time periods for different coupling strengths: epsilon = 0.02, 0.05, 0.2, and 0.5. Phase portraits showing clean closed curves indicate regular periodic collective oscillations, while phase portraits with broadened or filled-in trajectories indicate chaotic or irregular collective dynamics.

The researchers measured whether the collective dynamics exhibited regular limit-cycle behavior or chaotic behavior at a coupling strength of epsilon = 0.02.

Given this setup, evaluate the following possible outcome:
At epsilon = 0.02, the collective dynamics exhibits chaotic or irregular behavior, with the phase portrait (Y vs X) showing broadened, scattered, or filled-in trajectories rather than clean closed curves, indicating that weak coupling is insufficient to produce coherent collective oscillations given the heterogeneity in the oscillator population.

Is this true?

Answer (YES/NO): YES